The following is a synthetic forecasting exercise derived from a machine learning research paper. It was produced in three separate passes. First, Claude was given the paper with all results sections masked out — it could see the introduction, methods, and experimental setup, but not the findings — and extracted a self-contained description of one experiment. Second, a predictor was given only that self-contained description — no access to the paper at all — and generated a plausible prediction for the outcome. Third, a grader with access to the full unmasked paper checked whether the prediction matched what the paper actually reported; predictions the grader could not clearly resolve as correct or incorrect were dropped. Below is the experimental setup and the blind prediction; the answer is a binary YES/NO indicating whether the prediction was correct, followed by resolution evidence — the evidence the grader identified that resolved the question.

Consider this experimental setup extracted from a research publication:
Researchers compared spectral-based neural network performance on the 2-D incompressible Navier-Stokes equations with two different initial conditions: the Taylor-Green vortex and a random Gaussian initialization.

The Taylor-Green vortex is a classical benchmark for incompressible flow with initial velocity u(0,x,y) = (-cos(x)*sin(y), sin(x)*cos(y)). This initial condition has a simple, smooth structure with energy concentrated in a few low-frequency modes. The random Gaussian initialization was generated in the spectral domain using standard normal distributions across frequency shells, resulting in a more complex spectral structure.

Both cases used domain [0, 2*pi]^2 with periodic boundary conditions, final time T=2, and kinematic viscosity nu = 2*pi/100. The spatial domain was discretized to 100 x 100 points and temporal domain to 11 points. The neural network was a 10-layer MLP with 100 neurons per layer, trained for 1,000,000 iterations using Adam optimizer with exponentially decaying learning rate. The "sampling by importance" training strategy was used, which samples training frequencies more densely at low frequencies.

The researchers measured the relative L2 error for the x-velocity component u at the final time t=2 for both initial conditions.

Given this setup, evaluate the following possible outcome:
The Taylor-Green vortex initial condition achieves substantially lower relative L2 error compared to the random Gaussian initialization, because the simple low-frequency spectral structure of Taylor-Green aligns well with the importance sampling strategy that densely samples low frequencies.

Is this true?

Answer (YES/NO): YES